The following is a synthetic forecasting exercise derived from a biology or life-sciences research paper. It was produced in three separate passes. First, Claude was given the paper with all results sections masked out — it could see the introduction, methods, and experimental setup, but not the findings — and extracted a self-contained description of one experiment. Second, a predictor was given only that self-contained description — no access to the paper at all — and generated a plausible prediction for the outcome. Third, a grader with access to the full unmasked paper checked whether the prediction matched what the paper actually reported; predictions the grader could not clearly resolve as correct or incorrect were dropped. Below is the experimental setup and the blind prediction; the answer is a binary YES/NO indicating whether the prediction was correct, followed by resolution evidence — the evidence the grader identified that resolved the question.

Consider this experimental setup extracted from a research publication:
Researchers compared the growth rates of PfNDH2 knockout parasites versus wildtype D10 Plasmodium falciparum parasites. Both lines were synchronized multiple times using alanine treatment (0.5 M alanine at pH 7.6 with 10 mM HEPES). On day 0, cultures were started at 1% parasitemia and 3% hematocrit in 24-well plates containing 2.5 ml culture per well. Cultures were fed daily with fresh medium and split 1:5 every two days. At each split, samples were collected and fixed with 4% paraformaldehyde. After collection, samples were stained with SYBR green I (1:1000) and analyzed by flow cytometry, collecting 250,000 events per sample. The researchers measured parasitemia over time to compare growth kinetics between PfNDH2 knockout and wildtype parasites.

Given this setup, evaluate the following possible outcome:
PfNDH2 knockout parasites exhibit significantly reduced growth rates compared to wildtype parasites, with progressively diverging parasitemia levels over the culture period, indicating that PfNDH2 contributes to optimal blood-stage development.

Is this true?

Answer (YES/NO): NO